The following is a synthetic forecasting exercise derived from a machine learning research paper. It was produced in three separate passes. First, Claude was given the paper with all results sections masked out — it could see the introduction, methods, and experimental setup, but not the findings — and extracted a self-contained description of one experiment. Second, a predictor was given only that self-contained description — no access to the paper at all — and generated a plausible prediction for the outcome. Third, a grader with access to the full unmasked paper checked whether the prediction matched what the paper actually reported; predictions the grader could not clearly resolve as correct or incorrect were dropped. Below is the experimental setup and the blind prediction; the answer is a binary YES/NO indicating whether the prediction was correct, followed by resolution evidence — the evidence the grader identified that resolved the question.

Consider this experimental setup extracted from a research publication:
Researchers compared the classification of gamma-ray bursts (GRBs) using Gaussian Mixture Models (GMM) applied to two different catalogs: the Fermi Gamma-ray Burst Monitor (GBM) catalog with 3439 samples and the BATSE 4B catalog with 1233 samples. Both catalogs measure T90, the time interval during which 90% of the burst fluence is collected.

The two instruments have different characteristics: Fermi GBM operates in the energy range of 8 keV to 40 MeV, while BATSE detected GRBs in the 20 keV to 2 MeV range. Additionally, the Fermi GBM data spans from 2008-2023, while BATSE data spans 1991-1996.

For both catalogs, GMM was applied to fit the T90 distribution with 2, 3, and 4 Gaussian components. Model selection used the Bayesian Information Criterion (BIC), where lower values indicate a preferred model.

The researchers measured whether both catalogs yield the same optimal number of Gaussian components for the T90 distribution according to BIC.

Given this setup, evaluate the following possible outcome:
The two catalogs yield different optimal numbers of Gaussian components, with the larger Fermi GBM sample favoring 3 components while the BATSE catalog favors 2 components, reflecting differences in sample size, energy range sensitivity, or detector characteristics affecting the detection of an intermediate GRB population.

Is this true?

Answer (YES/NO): NO